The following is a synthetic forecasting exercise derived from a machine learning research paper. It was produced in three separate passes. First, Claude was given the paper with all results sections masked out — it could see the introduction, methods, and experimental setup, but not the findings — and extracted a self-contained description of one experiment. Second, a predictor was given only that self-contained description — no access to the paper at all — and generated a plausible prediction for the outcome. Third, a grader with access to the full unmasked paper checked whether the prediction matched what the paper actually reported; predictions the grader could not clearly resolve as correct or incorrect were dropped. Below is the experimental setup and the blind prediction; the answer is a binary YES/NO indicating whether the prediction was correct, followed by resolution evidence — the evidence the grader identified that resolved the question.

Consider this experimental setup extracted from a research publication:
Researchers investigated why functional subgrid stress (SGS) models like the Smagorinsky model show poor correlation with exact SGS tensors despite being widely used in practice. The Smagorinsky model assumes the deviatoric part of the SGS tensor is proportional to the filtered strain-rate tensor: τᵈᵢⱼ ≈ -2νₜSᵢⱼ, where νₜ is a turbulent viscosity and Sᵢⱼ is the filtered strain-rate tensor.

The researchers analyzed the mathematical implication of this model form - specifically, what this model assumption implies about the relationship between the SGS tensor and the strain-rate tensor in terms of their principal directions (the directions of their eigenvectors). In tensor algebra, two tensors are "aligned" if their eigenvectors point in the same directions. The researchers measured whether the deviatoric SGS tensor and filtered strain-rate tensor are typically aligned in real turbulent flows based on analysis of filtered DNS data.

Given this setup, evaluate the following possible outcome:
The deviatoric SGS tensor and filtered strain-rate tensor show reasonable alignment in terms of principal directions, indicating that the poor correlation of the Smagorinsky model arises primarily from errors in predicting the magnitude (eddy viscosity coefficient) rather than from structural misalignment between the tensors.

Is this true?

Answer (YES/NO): NO